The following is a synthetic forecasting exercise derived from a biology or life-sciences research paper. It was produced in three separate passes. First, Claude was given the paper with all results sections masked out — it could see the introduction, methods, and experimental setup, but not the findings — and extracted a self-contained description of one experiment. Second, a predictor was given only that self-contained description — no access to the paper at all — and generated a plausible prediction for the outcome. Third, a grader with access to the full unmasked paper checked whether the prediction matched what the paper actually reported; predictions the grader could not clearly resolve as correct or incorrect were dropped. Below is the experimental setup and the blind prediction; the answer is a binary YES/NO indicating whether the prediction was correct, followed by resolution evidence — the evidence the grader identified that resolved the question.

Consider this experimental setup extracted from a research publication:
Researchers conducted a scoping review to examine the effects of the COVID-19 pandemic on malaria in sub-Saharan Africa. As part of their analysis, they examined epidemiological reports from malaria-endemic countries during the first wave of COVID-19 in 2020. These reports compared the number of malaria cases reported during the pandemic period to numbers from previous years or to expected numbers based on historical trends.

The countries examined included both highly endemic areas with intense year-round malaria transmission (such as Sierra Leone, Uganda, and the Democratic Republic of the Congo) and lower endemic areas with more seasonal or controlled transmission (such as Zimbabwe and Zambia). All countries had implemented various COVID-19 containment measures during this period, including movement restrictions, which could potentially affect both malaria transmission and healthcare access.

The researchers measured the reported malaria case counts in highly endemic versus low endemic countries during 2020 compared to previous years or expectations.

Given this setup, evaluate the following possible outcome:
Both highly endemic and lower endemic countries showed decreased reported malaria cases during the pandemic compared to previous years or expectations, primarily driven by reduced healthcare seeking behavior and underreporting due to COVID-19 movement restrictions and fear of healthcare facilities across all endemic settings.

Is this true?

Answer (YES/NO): NO